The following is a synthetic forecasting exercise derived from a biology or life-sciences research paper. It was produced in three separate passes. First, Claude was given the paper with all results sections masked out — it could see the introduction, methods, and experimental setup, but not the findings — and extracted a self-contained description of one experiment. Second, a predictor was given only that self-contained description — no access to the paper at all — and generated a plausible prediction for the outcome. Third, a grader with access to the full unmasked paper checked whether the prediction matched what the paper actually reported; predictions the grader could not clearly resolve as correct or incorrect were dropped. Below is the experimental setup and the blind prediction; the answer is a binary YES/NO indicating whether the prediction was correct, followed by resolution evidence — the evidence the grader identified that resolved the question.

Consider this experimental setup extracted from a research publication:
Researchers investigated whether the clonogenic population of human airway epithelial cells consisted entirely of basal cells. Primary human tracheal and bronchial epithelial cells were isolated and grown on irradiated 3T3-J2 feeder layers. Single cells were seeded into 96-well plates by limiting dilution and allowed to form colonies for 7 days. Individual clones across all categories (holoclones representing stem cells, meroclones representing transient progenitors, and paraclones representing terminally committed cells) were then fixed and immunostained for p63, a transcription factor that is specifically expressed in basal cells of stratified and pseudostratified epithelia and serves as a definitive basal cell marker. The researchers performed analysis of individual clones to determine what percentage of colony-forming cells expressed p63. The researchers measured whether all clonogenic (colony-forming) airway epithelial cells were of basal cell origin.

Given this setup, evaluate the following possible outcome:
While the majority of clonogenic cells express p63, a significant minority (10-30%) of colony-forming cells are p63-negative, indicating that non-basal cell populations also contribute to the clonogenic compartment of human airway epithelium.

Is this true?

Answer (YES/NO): NO